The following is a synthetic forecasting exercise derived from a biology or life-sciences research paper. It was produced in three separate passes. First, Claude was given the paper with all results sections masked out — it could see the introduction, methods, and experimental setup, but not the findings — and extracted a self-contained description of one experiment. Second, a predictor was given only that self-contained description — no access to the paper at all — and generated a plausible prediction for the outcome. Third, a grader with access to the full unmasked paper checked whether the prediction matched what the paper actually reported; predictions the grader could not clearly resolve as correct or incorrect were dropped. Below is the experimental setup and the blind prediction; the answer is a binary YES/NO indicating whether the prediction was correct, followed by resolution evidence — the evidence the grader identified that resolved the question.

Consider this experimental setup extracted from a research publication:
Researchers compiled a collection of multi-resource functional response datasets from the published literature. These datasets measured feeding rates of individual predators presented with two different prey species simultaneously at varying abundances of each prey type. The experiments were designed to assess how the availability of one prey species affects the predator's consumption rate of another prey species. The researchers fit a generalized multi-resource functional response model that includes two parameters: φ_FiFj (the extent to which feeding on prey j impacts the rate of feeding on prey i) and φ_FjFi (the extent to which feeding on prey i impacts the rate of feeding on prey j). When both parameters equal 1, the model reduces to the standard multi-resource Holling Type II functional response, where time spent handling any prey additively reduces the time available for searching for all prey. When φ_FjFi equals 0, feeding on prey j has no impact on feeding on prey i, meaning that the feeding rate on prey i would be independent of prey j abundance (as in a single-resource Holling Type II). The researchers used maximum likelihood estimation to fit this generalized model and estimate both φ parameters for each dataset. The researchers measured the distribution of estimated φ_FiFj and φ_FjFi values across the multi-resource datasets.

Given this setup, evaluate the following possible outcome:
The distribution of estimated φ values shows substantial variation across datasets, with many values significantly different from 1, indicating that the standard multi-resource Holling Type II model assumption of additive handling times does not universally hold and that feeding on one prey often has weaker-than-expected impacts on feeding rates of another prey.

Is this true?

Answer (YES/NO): YES